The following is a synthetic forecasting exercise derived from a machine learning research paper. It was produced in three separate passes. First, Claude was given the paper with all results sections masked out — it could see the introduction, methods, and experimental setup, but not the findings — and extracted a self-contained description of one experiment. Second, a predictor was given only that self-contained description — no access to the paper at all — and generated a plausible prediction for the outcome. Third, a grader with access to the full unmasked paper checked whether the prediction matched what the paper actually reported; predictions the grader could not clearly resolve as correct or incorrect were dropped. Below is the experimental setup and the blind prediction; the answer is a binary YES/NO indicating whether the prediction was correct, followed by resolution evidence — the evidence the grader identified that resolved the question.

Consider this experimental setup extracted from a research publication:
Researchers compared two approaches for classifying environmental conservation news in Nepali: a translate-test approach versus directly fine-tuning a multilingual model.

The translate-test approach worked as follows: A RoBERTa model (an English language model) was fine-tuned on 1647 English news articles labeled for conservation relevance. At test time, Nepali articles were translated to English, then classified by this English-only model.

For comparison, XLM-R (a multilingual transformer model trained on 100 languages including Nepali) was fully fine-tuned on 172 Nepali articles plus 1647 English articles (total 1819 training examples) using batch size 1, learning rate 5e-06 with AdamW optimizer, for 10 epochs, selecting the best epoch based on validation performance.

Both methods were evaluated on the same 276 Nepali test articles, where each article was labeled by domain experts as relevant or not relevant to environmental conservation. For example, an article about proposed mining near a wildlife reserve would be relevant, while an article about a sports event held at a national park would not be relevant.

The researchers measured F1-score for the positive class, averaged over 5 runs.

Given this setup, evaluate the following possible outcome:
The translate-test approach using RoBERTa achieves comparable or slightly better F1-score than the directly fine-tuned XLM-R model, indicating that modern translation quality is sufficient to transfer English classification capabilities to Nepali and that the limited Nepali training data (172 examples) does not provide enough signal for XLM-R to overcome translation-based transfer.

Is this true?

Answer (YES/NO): NO